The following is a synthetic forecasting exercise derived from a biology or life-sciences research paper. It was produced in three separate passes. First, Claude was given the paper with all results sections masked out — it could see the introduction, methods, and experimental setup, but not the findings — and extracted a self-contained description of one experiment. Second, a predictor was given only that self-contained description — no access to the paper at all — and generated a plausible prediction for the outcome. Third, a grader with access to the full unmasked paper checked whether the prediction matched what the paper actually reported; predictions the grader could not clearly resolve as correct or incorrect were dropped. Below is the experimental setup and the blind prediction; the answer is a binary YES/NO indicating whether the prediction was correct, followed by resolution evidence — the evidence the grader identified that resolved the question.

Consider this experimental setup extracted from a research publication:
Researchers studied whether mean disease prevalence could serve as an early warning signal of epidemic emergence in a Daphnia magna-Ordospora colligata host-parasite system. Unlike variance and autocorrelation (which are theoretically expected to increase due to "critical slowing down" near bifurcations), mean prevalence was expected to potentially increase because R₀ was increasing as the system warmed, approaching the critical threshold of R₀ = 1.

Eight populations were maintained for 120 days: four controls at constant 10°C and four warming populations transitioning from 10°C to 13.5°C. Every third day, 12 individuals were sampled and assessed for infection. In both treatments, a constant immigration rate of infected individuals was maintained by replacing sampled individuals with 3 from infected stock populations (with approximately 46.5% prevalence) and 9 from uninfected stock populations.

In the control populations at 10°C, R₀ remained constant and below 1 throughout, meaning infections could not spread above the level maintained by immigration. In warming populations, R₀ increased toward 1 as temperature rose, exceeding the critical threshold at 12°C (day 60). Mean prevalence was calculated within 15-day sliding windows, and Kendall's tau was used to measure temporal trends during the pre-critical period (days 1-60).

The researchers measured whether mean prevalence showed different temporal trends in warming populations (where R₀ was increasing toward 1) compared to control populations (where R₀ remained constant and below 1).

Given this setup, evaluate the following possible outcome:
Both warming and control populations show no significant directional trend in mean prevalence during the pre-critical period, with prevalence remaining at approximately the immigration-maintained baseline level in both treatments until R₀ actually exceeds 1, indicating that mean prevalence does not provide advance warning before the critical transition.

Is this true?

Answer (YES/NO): NO